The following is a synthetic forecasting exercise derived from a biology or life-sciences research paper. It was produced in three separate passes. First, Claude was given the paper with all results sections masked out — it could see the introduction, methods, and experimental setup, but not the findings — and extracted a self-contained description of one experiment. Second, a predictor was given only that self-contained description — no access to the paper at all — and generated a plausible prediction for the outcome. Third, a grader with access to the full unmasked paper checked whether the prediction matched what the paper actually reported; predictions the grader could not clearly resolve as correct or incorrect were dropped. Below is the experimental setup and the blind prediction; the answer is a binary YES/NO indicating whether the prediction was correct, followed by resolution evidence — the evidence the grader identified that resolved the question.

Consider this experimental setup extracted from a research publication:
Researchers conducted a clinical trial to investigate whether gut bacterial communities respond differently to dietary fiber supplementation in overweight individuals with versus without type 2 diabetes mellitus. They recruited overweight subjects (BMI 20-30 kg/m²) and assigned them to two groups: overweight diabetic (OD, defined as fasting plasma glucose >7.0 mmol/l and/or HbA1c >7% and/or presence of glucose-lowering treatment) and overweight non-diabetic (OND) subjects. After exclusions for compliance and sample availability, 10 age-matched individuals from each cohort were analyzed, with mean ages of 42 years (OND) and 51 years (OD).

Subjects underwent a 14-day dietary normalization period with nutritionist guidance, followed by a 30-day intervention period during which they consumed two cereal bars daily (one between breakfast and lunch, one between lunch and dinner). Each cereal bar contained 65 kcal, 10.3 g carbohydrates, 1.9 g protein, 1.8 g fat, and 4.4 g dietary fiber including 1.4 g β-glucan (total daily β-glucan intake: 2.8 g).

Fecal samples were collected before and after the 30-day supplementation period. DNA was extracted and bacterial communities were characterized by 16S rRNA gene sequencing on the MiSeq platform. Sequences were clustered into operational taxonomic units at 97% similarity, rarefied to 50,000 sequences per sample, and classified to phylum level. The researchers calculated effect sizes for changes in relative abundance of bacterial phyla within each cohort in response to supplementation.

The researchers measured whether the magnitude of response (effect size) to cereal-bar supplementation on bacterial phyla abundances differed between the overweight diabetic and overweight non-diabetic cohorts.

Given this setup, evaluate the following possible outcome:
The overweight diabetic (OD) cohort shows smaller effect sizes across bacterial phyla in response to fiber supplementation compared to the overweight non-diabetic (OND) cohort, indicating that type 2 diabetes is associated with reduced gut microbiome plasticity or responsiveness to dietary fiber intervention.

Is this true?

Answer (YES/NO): NO